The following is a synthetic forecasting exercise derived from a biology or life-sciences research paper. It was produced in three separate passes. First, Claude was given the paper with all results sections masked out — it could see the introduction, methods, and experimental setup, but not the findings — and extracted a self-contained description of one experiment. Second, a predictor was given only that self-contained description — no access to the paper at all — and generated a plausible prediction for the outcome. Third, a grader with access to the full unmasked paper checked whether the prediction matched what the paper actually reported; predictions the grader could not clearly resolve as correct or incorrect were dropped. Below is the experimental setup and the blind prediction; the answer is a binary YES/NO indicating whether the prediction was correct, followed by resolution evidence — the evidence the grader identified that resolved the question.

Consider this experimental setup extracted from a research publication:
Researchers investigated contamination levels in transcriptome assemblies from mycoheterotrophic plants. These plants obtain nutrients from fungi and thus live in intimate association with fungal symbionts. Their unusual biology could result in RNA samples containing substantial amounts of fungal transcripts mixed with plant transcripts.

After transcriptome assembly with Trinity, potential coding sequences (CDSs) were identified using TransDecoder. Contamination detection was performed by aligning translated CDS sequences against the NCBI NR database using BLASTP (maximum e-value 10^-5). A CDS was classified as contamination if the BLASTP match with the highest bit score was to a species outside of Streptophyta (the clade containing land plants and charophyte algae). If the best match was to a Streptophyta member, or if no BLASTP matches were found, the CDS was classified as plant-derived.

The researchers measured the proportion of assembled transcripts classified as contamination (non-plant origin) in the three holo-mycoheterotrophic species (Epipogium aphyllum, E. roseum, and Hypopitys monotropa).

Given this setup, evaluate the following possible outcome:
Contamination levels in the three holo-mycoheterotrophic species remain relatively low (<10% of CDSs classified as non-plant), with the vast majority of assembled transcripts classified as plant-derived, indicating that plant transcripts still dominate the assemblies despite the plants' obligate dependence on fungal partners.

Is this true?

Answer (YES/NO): NO